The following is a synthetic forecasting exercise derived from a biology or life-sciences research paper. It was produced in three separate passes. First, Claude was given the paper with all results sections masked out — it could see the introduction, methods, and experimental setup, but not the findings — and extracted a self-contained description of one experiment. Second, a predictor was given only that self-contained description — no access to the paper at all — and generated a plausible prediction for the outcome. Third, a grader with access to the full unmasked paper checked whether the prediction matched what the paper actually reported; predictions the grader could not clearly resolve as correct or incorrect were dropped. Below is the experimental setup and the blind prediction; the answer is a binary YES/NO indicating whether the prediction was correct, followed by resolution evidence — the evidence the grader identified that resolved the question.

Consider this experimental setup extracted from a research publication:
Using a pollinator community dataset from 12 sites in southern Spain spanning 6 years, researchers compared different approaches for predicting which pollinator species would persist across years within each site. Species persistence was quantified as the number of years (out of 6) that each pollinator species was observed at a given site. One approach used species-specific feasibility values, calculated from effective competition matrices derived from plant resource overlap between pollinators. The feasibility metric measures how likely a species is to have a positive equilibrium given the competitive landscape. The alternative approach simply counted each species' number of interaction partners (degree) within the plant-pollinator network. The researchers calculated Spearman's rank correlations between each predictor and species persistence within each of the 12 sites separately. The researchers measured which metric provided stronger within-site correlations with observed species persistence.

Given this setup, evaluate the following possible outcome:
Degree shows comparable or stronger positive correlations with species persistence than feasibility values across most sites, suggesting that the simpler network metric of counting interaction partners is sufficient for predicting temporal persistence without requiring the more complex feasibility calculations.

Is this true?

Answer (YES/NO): YES